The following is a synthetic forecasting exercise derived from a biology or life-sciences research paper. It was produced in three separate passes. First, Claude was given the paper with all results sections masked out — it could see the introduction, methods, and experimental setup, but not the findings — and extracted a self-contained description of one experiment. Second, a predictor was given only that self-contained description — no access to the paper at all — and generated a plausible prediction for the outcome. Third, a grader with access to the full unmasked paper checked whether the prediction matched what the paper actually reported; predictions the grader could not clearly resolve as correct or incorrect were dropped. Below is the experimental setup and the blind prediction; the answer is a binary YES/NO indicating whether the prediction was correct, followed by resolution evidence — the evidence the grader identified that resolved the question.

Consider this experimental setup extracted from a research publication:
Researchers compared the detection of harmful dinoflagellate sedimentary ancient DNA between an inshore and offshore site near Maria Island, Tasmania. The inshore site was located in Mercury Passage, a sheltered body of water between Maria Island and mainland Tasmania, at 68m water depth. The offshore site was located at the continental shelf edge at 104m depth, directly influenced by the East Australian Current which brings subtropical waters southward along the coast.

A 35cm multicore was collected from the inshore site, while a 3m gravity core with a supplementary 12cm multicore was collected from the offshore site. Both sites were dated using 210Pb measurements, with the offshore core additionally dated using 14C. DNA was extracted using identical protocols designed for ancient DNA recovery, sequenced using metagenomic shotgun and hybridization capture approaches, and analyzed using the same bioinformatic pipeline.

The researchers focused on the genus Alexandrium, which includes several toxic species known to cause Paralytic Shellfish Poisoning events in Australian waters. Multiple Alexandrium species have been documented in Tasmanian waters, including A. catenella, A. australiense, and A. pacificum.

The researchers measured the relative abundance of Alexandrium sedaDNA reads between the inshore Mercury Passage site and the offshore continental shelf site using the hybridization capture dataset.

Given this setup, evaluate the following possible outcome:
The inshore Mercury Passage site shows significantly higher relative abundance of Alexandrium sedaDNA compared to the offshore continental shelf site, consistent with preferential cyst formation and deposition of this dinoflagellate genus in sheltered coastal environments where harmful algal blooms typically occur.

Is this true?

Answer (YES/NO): YES